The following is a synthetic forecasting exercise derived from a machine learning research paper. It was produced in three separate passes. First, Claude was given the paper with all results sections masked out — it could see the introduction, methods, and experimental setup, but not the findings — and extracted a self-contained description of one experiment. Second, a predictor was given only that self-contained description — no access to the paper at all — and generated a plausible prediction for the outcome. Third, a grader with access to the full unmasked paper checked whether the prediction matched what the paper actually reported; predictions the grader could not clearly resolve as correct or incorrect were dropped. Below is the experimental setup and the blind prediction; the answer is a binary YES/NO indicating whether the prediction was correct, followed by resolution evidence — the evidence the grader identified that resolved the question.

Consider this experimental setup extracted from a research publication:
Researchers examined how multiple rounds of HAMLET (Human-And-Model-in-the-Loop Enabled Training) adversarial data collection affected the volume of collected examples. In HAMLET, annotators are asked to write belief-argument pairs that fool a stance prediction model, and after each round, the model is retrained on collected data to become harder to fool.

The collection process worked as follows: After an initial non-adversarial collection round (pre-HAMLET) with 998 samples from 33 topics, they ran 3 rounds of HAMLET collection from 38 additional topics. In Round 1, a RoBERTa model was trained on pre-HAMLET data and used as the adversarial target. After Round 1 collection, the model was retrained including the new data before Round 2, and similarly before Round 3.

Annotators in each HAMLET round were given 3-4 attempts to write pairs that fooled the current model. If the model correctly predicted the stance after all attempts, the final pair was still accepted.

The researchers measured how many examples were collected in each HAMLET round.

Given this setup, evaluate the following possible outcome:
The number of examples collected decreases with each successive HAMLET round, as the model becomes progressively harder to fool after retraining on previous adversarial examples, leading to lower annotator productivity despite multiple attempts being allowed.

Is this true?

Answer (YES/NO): YES